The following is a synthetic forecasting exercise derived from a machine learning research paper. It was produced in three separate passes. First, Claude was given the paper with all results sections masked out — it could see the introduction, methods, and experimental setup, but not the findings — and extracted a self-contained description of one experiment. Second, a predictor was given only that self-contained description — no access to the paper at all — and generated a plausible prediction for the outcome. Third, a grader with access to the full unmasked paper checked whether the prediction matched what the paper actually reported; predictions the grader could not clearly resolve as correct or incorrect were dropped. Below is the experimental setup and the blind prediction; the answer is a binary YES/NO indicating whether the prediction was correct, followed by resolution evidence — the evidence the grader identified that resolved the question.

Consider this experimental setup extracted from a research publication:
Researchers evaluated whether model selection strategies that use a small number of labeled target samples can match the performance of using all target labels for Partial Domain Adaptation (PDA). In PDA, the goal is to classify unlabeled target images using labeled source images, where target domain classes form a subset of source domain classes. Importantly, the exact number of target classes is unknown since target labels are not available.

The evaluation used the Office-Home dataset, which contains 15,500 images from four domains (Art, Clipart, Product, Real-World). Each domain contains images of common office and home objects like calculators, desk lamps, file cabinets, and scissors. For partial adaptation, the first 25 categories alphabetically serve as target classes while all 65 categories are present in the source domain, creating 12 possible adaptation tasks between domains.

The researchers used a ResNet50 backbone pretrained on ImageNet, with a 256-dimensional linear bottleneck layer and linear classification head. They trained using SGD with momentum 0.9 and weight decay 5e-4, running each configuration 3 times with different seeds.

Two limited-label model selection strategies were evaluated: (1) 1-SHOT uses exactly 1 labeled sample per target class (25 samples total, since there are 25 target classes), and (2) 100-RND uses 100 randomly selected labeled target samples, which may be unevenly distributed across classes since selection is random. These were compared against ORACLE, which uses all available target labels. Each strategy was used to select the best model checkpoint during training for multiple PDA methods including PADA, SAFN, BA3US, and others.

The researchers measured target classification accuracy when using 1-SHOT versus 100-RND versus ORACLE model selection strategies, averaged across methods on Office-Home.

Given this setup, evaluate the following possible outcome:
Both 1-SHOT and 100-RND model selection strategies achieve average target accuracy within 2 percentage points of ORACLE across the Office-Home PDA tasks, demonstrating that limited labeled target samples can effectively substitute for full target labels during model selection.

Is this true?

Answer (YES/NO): NO